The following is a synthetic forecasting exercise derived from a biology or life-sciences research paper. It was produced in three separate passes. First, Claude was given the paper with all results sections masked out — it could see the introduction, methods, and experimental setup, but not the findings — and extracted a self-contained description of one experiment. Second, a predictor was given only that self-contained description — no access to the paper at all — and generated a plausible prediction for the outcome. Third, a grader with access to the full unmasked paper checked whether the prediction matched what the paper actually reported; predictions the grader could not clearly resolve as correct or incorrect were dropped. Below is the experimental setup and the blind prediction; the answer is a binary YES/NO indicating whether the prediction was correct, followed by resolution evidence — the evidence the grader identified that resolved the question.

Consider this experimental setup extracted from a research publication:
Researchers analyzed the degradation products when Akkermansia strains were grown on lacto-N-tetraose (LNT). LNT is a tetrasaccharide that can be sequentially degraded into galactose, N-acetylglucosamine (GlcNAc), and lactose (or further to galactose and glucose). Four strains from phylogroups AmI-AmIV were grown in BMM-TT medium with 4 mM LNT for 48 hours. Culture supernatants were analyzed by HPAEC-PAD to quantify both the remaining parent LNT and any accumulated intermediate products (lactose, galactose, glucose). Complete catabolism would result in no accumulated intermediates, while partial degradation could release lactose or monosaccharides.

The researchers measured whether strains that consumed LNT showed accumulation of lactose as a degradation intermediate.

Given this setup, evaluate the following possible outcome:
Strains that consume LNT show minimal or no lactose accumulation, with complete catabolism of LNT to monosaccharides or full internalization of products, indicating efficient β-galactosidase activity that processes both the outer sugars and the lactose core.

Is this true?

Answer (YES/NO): YES